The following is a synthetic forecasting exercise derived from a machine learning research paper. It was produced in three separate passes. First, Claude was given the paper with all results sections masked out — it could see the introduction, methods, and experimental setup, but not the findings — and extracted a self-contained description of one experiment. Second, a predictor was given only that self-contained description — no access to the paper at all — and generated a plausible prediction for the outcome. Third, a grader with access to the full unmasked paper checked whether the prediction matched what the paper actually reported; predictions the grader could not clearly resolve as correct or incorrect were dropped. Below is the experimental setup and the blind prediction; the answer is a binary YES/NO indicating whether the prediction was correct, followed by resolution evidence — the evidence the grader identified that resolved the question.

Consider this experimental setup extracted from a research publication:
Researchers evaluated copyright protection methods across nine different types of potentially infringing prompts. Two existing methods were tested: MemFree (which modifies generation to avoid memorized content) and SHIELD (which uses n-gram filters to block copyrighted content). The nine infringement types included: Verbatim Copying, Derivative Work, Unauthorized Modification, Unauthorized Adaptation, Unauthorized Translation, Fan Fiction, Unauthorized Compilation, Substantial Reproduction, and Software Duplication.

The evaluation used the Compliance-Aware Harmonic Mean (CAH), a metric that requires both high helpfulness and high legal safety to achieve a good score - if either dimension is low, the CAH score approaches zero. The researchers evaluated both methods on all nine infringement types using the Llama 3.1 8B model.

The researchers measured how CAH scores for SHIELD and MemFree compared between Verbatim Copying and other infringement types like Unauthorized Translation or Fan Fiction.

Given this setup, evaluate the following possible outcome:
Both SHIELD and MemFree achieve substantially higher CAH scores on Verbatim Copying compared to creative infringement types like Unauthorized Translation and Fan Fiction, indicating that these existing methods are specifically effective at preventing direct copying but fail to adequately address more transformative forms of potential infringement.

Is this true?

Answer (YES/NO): YES